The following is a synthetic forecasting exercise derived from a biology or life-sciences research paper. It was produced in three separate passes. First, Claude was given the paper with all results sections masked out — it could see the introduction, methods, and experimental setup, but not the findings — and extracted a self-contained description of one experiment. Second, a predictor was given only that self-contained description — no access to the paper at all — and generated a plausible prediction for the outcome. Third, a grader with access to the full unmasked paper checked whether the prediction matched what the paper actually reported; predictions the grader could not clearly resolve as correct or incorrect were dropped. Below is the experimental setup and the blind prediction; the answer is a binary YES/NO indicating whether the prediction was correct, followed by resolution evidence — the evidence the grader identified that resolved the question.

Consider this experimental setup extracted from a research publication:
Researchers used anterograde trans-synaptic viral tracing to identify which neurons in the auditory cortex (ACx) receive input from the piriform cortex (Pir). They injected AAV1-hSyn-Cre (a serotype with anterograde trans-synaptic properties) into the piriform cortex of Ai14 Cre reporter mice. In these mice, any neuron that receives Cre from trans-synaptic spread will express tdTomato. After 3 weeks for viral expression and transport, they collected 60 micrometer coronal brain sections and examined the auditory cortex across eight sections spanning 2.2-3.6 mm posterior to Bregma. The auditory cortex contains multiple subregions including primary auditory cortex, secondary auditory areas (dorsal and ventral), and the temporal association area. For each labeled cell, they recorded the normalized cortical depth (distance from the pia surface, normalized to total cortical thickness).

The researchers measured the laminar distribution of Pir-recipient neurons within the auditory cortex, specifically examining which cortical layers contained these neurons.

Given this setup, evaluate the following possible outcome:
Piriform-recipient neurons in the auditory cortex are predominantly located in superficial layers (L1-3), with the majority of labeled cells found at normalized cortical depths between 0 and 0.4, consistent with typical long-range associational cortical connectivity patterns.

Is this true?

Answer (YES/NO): NO